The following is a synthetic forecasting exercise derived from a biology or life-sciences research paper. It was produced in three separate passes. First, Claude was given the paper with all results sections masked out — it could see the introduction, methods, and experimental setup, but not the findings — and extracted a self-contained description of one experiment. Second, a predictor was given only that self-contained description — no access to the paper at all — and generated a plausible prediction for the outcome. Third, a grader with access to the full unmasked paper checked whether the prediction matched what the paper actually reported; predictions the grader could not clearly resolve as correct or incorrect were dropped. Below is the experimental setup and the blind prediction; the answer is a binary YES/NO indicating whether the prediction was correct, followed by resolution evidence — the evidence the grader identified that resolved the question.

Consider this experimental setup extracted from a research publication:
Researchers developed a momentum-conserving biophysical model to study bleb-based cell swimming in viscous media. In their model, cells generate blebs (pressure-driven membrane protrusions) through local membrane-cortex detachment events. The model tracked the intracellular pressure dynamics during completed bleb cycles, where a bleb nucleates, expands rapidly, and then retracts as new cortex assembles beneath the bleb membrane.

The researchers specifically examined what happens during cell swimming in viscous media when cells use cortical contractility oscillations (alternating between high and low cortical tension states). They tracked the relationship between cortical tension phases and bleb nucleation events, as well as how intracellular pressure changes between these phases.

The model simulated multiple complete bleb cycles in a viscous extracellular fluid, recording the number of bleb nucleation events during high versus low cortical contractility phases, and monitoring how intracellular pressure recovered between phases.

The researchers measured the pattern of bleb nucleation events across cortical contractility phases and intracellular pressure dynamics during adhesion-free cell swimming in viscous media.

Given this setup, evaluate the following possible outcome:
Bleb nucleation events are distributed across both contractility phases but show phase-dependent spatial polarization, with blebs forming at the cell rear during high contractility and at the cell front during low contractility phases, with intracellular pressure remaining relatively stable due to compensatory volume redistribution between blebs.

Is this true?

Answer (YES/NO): NO